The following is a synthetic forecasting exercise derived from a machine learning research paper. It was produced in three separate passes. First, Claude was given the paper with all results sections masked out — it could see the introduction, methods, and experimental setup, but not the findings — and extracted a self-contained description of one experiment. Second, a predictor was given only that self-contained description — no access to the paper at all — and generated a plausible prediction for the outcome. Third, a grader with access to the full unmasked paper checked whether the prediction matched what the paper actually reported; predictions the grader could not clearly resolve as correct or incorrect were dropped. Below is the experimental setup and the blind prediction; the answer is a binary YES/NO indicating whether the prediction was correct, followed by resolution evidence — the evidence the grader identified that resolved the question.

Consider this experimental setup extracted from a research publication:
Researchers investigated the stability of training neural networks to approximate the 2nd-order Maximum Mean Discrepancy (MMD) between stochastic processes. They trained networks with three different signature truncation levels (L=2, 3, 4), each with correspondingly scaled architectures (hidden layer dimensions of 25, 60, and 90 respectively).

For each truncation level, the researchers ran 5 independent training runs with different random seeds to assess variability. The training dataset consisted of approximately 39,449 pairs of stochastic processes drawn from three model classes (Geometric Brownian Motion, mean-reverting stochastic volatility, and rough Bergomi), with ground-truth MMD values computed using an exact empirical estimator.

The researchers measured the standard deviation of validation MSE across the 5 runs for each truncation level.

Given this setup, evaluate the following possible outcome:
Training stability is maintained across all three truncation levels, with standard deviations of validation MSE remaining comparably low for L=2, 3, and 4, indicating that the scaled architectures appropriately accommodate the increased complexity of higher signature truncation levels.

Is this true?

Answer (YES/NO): YES